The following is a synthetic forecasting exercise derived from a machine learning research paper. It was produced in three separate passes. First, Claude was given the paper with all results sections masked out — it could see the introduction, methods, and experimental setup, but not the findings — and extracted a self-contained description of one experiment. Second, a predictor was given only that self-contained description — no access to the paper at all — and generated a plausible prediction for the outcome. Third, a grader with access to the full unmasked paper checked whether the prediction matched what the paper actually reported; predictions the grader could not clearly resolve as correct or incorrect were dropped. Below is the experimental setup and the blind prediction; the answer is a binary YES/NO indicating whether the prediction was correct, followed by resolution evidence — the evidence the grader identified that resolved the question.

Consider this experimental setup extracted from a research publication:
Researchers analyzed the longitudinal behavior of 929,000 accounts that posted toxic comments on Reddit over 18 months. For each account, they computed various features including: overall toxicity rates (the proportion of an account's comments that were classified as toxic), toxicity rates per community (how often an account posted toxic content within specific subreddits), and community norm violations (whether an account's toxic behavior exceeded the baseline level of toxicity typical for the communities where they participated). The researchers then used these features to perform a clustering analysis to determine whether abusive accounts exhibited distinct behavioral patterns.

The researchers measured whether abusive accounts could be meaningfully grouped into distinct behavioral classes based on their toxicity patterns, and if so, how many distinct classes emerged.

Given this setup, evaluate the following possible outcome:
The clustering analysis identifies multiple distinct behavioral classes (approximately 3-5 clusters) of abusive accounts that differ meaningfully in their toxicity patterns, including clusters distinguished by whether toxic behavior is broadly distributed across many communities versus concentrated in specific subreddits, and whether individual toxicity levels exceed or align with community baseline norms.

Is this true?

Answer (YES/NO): YES